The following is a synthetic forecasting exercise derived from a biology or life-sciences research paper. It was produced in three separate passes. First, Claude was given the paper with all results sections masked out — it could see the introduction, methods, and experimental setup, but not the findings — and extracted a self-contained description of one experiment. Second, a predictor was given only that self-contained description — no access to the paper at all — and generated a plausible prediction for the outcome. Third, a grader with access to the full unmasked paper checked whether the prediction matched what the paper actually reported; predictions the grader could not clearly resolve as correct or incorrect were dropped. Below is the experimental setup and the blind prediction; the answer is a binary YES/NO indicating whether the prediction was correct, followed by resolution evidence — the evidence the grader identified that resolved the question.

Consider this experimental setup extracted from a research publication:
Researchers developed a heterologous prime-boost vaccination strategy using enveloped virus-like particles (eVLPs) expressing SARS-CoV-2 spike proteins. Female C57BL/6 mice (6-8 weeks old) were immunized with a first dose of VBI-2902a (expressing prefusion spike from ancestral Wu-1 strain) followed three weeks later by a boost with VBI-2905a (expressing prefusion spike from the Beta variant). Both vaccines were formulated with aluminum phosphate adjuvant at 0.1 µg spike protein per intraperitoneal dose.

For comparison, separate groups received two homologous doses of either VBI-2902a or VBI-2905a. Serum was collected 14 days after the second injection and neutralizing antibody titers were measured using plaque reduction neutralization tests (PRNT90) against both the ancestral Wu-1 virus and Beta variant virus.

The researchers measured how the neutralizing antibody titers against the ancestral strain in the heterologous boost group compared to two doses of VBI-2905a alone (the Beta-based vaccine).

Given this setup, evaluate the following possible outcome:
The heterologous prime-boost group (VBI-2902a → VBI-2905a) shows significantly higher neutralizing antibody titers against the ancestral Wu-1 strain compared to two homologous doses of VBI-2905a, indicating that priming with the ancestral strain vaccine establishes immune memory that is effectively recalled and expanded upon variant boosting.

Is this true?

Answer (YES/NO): YES